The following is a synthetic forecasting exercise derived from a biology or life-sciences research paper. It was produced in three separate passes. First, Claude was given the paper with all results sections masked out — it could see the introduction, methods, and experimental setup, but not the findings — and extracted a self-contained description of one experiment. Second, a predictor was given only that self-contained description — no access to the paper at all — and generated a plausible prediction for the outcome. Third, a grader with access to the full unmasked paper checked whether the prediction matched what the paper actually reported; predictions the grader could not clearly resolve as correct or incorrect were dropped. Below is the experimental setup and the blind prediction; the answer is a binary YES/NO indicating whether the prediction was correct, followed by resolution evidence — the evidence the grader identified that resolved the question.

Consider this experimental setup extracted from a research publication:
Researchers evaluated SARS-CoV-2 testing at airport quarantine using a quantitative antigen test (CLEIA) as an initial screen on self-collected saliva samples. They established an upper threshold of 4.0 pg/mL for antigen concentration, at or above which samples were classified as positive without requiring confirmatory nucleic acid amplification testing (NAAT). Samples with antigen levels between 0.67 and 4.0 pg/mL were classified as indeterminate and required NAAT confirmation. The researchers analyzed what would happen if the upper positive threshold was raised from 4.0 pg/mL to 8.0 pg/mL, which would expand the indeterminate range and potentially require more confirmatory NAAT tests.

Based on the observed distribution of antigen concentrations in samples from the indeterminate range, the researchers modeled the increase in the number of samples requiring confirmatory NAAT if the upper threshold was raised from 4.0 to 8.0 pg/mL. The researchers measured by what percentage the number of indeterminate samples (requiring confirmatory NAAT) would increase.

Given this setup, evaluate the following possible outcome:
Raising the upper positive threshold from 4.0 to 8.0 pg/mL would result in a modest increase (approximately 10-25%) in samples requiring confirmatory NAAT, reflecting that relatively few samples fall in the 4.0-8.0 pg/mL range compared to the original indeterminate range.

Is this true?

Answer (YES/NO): YES